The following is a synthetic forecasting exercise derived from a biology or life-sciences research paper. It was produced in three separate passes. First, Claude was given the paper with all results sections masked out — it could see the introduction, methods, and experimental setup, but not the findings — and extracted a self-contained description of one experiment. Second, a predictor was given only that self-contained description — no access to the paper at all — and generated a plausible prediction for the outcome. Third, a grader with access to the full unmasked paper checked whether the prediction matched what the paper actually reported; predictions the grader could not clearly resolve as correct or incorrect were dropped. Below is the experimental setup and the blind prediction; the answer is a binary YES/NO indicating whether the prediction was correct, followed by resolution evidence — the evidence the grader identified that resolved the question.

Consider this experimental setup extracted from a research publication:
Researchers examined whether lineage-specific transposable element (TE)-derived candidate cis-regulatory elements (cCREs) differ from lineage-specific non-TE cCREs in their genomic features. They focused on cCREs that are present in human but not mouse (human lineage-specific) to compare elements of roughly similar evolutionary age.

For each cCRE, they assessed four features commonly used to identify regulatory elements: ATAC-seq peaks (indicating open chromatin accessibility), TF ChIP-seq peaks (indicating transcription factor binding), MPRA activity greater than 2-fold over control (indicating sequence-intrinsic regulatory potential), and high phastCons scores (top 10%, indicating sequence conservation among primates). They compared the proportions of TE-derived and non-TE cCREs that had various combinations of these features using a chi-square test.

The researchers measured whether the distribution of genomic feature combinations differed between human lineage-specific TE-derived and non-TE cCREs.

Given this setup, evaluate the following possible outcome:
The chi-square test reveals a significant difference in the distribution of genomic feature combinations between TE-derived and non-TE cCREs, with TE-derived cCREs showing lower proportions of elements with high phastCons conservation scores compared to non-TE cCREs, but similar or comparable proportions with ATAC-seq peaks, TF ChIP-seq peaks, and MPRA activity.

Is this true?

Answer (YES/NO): NO